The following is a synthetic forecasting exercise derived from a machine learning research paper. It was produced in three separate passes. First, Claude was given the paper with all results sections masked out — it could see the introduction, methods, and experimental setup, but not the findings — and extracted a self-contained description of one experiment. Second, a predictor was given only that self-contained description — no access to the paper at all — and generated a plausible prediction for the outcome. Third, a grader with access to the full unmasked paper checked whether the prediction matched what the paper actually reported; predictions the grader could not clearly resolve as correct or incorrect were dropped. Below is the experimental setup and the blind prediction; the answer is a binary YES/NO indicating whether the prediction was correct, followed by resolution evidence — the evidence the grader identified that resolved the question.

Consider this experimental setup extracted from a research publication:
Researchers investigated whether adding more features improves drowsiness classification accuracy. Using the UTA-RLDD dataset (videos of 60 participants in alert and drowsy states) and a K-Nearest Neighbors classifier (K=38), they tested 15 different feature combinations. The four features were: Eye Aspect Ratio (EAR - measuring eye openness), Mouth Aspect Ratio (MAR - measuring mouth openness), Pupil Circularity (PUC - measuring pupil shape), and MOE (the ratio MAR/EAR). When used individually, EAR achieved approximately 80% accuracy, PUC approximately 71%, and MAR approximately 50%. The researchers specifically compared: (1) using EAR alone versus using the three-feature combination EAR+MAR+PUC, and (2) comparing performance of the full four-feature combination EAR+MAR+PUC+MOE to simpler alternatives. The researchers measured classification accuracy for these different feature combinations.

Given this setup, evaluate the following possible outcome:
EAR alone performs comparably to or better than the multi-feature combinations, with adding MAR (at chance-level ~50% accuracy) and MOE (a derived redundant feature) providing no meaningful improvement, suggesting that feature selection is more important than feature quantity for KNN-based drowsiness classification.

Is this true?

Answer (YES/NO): NO